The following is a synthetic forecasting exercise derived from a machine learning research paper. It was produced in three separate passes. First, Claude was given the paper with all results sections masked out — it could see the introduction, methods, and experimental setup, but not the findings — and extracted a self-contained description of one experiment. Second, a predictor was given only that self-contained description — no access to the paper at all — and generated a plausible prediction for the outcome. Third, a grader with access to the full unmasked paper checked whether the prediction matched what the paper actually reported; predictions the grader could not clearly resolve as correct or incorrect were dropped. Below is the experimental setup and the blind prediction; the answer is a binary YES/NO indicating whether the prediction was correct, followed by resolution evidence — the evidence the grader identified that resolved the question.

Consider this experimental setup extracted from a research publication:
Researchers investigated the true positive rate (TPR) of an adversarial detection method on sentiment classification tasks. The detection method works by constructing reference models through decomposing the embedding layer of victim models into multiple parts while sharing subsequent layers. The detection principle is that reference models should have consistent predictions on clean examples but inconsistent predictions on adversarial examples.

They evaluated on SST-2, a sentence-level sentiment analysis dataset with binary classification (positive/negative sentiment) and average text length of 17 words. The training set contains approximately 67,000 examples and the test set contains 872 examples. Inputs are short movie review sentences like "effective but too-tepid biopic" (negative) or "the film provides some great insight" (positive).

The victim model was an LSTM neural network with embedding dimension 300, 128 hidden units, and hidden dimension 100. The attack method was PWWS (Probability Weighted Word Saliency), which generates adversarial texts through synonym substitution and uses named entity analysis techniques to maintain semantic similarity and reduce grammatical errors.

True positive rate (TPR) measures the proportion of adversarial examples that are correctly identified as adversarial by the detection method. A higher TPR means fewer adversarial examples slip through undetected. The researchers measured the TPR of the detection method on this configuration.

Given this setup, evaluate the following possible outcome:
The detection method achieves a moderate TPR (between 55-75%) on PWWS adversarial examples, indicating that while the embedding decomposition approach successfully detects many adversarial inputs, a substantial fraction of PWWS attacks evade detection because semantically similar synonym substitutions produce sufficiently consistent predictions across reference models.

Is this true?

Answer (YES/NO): YES